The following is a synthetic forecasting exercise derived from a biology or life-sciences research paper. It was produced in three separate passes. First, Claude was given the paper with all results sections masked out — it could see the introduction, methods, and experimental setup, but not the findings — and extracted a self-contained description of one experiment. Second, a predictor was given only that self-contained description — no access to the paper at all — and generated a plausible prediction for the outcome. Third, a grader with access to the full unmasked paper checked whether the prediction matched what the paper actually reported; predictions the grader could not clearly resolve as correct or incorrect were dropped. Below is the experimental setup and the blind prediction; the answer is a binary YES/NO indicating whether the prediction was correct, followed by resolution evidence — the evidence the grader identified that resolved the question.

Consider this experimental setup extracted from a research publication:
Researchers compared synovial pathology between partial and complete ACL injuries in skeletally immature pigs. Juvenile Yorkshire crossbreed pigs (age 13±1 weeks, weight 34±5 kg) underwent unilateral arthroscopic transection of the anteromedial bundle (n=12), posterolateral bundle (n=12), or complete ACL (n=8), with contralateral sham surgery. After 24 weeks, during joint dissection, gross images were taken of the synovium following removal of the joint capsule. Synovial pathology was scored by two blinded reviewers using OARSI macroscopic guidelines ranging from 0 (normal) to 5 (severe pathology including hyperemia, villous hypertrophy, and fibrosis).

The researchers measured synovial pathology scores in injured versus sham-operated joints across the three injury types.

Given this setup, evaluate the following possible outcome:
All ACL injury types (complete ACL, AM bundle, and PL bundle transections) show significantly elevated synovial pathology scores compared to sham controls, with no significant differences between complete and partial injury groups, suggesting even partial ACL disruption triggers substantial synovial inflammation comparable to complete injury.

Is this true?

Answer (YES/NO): NO